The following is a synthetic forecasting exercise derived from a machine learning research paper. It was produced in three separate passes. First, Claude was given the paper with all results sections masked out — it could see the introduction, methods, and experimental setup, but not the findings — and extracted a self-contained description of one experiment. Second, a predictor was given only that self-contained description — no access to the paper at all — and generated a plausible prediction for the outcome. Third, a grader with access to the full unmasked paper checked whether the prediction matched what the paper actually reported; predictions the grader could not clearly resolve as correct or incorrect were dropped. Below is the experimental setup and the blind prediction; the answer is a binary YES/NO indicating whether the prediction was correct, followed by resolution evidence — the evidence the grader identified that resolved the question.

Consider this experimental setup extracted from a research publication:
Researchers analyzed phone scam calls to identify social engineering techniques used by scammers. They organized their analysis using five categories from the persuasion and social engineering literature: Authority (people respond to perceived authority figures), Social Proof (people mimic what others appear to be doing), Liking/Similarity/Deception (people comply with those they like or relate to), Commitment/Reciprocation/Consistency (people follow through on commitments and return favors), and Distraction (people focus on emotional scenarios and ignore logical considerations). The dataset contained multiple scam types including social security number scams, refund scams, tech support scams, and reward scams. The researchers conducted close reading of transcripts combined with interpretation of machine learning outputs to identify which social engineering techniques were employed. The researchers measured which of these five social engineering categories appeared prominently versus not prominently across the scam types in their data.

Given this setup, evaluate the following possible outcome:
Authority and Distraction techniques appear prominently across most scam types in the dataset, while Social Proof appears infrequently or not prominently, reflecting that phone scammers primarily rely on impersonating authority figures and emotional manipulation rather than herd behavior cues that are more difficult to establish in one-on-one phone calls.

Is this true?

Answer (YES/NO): YES